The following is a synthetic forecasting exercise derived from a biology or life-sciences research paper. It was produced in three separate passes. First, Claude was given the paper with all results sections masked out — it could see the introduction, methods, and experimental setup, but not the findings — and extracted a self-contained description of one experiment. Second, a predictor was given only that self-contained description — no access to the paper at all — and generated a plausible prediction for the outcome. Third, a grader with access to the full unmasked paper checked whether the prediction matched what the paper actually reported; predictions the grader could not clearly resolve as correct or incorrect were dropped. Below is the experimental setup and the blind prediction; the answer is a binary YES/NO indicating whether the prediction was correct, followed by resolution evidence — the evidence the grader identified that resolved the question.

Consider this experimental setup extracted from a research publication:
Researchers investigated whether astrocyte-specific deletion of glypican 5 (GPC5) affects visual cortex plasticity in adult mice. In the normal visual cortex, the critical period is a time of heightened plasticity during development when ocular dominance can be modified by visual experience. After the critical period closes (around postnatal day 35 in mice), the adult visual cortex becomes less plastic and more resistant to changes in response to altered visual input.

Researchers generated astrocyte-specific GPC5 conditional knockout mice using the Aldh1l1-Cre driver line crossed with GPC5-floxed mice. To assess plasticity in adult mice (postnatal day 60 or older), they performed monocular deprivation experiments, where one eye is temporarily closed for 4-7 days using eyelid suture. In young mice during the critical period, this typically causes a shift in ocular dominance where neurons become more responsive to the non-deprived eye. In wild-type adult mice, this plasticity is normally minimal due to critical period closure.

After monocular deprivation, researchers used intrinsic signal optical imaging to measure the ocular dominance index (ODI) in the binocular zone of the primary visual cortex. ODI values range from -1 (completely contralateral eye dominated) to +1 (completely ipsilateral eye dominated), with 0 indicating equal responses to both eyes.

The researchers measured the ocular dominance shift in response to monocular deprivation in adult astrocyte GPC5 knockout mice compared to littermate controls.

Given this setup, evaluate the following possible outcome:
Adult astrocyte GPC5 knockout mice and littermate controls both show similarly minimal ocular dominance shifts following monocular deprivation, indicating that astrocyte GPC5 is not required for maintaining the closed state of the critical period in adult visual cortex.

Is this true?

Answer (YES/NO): NO